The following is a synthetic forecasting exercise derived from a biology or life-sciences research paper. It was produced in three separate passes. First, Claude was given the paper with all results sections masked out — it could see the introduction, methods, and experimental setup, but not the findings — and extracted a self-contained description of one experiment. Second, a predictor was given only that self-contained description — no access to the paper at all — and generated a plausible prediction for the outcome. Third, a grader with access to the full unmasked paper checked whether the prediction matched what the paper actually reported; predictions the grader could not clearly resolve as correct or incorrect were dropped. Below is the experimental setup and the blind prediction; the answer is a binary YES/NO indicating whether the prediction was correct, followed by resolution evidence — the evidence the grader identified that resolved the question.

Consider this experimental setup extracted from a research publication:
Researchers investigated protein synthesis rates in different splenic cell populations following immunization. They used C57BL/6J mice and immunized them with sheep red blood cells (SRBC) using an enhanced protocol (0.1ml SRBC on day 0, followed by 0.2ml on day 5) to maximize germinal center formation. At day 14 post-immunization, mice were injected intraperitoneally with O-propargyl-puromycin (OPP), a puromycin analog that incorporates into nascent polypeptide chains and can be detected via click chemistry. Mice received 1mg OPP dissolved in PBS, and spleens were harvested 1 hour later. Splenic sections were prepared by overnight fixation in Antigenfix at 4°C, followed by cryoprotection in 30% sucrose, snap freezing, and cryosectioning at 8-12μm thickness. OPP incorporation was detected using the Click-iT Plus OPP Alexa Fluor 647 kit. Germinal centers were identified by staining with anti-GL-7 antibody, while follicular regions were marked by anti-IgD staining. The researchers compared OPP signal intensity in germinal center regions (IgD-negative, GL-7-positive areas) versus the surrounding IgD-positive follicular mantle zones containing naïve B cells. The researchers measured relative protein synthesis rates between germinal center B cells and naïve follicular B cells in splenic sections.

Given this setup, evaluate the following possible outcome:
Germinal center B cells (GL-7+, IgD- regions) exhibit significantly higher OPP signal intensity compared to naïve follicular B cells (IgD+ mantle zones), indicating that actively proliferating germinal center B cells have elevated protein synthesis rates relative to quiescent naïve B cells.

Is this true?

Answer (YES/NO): YES